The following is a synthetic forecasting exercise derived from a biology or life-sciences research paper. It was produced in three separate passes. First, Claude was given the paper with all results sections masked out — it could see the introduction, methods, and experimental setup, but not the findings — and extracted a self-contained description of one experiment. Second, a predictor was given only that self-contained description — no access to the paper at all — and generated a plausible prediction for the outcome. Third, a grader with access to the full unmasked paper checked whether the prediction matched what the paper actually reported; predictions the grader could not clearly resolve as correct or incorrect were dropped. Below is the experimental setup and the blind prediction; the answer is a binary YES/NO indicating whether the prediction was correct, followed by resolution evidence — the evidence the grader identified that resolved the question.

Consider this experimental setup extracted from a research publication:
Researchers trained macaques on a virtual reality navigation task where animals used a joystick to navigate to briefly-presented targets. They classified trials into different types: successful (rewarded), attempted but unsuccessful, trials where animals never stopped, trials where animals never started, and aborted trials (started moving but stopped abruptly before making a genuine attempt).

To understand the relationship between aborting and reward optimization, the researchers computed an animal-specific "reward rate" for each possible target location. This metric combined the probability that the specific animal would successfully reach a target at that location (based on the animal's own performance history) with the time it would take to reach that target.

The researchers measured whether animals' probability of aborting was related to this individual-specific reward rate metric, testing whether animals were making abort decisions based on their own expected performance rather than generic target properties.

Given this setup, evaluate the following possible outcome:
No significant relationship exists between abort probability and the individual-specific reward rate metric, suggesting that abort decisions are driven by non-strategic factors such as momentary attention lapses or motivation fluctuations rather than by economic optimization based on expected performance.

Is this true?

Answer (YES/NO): NO